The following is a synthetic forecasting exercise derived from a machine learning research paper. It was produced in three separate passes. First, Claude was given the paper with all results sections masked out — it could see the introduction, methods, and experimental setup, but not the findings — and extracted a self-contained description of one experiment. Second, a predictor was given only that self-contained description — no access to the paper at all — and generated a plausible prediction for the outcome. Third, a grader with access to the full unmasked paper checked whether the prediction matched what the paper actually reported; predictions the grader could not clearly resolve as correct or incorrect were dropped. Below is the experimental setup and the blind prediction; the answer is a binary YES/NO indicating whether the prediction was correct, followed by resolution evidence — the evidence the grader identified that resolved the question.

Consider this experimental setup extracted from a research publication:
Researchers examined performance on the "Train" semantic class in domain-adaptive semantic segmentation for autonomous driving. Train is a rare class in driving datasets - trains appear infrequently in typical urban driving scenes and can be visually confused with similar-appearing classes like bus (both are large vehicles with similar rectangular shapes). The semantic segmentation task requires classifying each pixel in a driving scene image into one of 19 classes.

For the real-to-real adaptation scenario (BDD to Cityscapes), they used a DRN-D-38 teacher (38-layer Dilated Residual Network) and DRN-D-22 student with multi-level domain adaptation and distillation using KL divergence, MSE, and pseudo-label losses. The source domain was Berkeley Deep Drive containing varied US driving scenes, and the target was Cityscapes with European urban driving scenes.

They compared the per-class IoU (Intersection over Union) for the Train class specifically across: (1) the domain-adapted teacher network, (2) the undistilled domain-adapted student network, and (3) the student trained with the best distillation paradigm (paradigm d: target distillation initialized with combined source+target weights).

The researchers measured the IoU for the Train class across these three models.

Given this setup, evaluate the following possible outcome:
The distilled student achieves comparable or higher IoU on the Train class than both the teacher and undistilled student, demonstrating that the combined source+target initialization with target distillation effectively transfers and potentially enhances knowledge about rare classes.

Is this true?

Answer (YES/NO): NO